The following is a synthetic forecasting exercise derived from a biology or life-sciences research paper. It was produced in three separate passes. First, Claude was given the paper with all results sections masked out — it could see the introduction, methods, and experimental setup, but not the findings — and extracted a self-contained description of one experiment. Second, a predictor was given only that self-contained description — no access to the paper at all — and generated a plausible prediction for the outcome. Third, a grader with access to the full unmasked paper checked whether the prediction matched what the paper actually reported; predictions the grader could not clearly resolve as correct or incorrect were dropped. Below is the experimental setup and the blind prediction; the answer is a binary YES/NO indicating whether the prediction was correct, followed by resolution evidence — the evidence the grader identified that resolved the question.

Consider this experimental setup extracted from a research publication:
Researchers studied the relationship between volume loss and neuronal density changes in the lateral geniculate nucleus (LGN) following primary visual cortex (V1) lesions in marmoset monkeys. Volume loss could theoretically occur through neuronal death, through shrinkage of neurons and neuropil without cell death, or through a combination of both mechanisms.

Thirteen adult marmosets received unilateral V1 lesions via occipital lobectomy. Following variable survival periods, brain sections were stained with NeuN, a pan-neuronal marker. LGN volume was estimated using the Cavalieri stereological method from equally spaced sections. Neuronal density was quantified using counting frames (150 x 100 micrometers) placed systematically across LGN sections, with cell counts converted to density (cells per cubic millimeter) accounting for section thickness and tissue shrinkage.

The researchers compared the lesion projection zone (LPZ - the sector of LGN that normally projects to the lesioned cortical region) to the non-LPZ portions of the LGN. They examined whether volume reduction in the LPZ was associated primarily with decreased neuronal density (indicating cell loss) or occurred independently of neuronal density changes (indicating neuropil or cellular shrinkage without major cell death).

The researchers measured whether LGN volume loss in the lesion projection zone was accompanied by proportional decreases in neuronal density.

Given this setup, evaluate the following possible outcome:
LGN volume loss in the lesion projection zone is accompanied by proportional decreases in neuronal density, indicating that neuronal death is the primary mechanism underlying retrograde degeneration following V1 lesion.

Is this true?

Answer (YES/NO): NO